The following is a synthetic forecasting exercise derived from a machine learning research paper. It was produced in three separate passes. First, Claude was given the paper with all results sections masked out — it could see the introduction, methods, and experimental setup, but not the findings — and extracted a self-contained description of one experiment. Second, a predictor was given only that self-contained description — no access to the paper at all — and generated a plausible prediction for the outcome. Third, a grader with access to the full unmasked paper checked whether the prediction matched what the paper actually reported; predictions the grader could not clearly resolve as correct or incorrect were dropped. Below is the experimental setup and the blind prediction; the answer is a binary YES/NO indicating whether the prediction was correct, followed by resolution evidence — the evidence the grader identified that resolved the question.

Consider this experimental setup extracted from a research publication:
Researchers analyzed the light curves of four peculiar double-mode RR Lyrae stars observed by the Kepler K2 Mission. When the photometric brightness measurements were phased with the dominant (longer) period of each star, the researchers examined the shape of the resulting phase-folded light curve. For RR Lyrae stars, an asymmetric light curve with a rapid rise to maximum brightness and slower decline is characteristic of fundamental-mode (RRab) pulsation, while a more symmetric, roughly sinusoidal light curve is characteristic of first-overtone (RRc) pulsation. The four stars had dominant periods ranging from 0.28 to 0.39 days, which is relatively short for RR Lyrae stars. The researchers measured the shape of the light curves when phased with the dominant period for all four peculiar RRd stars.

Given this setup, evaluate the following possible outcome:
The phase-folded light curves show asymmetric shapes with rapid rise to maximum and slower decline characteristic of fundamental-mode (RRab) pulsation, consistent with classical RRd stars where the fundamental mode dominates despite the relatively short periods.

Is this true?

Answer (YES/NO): YES